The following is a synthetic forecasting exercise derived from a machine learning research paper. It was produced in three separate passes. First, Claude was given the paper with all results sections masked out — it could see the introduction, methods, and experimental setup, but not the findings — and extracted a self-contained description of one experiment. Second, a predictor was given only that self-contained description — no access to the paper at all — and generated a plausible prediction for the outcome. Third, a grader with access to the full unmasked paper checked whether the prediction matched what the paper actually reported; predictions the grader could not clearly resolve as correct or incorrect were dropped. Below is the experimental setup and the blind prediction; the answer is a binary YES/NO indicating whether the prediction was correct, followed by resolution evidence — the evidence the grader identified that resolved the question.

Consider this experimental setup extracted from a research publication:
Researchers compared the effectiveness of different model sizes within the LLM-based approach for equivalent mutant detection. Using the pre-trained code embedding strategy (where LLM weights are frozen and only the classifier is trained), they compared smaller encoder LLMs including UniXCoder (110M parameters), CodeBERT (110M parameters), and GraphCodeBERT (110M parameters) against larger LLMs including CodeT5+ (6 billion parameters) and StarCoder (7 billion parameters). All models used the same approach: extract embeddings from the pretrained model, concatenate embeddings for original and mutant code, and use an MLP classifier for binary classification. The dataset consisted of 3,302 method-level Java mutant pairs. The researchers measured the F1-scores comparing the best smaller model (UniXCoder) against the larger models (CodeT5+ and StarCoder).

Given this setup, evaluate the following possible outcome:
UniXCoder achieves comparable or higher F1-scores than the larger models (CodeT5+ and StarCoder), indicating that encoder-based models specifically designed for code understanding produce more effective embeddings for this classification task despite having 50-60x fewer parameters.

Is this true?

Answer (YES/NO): YES